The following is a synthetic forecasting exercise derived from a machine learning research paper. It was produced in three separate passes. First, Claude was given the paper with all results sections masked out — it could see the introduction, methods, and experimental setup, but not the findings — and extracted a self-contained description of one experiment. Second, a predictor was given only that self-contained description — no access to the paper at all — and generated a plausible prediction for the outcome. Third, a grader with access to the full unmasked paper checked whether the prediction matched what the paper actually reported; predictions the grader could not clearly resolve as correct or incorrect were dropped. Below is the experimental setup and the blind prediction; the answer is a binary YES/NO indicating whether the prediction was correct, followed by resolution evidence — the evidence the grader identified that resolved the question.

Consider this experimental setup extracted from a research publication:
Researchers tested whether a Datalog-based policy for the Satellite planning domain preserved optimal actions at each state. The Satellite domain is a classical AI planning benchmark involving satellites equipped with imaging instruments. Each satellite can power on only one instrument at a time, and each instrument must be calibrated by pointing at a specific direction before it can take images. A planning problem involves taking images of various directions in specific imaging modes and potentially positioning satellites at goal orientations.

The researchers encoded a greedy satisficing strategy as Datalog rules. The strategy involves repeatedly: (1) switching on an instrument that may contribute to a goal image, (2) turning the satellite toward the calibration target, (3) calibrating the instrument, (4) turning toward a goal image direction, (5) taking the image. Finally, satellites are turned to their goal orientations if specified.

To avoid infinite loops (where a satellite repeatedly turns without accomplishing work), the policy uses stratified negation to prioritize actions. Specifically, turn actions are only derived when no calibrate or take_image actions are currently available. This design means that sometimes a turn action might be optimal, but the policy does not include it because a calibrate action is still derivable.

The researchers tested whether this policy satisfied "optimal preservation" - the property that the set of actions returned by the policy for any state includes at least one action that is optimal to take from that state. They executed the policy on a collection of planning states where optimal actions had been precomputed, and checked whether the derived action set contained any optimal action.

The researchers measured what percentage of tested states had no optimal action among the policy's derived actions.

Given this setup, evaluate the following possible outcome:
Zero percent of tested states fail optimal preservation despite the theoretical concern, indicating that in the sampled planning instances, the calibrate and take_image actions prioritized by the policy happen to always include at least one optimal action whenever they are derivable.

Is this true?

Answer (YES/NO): NO